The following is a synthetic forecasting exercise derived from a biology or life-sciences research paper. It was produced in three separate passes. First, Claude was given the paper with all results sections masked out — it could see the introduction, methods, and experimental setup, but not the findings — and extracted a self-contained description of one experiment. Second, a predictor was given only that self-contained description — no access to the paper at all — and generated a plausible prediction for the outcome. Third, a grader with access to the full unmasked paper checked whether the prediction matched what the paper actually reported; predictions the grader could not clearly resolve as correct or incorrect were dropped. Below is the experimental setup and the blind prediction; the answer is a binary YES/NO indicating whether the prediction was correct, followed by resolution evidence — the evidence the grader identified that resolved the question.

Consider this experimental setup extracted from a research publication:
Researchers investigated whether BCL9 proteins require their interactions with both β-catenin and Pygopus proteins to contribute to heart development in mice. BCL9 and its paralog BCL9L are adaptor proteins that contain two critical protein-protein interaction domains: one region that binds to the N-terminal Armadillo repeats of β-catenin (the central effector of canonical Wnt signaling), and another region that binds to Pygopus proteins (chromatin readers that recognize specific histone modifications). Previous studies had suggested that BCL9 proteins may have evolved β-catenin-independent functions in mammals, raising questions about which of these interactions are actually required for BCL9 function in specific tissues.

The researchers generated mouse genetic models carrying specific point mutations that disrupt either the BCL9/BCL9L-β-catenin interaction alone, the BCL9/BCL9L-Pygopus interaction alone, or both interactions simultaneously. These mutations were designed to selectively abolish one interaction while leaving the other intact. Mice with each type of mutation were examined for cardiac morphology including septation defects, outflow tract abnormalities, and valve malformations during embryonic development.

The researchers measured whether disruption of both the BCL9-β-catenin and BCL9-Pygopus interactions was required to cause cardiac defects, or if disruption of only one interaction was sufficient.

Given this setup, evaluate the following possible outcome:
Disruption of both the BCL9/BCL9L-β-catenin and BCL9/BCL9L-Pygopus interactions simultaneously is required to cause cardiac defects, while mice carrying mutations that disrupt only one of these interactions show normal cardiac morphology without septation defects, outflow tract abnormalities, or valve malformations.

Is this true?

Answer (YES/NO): NO